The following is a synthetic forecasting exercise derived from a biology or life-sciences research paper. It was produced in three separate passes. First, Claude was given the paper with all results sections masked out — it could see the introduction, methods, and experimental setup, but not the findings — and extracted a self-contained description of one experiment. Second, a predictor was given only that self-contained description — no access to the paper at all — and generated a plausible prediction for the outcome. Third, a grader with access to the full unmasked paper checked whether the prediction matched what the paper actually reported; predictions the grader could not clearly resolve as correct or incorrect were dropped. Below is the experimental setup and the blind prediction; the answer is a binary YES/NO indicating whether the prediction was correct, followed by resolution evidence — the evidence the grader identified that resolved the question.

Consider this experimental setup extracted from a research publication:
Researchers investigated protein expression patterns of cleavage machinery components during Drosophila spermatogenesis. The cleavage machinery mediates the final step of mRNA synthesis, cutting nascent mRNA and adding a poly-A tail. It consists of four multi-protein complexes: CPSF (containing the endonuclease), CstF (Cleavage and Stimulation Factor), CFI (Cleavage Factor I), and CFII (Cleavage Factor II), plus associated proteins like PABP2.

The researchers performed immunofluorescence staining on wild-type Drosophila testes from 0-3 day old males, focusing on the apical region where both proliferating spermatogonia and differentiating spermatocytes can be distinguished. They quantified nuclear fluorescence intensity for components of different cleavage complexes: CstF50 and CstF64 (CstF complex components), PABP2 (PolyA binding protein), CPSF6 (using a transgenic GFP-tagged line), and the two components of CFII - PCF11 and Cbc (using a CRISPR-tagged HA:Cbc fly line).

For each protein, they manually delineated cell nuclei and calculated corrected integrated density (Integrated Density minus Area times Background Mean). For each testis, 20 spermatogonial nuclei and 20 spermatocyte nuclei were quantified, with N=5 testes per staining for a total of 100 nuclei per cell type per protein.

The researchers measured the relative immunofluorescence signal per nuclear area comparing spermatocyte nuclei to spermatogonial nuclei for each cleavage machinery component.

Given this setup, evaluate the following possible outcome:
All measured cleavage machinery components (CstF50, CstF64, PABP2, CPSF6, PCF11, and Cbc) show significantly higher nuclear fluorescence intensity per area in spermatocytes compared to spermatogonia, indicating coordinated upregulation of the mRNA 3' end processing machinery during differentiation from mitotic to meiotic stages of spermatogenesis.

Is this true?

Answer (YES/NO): NO